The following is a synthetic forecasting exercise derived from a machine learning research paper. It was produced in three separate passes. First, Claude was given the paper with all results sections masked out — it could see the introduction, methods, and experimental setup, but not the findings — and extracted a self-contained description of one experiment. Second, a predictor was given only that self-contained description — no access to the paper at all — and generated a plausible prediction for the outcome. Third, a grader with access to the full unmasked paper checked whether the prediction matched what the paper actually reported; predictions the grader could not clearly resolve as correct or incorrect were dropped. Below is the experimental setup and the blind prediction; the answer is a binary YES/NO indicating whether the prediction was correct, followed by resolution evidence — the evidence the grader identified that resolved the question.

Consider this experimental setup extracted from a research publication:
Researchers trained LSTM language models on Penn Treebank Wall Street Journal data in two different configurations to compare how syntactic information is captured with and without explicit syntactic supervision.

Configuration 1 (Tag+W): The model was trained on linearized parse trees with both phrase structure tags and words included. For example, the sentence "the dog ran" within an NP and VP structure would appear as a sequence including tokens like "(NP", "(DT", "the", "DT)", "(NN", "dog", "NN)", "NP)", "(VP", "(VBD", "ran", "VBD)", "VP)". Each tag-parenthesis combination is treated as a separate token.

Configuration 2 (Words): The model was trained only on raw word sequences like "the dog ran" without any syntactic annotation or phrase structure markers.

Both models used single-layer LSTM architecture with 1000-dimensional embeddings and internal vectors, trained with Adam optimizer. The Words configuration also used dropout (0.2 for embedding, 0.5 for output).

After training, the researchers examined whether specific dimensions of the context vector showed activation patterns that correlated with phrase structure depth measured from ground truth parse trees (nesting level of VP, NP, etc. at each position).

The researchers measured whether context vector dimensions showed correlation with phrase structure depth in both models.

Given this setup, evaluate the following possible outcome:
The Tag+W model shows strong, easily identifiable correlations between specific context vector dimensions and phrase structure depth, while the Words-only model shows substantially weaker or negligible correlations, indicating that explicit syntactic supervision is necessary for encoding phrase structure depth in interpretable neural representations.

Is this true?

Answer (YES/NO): NO